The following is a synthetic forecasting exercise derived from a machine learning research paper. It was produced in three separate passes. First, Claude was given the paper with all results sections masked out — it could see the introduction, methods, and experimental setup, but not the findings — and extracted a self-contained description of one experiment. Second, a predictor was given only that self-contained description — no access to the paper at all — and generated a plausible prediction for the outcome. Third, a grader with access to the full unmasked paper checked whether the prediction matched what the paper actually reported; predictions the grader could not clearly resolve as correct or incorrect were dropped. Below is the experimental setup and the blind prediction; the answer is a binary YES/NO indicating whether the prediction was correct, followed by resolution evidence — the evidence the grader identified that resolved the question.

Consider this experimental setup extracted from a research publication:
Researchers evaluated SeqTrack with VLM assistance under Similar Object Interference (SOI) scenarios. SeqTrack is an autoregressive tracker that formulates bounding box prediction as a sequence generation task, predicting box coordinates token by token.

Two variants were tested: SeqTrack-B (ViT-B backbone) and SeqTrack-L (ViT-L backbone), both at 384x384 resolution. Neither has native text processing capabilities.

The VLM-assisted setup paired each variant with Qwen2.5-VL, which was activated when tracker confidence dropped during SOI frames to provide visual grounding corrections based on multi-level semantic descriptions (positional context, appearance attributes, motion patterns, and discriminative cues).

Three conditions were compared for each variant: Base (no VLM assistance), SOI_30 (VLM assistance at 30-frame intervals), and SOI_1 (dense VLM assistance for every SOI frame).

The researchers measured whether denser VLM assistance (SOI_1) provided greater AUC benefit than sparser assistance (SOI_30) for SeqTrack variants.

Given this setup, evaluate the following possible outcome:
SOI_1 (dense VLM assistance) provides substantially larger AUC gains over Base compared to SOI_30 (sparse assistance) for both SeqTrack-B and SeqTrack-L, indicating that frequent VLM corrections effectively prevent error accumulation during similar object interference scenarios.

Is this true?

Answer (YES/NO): NO